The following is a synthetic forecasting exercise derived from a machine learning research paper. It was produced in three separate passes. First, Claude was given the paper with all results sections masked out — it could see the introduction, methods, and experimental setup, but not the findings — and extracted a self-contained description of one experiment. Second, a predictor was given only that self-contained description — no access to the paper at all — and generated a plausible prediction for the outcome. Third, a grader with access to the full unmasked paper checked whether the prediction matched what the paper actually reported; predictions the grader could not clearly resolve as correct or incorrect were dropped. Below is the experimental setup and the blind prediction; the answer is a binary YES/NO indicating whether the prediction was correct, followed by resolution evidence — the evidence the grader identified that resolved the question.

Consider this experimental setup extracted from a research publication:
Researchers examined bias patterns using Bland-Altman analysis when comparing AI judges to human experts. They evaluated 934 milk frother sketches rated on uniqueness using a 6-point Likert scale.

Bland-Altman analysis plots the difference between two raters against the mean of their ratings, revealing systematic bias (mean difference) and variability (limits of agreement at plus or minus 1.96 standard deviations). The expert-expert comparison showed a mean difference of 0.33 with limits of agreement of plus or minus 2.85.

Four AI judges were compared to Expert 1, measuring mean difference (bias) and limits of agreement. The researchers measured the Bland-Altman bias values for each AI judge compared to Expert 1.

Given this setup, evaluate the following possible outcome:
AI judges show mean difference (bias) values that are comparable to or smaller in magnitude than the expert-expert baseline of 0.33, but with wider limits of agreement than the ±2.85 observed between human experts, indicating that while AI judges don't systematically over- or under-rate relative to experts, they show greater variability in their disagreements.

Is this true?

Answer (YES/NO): NO